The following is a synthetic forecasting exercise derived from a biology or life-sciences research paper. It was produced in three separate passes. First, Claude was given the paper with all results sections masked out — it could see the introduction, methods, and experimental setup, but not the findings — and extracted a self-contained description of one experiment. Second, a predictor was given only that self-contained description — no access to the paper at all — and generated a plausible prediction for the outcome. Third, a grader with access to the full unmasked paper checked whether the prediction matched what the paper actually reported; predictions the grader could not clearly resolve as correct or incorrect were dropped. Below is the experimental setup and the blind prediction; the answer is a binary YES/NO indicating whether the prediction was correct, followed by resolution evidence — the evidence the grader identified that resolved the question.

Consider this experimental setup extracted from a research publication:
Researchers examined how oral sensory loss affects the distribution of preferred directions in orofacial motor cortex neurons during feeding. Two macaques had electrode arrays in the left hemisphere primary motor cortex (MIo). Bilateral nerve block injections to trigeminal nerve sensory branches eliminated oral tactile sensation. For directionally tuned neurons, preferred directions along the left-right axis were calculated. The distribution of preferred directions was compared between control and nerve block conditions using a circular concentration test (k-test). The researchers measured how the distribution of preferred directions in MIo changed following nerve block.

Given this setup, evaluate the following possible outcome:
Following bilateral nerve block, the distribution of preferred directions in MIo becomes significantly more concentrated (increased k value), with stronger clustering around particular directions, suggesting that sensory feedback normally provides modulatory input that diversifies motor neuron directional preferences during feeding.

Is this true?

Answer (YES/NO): NO